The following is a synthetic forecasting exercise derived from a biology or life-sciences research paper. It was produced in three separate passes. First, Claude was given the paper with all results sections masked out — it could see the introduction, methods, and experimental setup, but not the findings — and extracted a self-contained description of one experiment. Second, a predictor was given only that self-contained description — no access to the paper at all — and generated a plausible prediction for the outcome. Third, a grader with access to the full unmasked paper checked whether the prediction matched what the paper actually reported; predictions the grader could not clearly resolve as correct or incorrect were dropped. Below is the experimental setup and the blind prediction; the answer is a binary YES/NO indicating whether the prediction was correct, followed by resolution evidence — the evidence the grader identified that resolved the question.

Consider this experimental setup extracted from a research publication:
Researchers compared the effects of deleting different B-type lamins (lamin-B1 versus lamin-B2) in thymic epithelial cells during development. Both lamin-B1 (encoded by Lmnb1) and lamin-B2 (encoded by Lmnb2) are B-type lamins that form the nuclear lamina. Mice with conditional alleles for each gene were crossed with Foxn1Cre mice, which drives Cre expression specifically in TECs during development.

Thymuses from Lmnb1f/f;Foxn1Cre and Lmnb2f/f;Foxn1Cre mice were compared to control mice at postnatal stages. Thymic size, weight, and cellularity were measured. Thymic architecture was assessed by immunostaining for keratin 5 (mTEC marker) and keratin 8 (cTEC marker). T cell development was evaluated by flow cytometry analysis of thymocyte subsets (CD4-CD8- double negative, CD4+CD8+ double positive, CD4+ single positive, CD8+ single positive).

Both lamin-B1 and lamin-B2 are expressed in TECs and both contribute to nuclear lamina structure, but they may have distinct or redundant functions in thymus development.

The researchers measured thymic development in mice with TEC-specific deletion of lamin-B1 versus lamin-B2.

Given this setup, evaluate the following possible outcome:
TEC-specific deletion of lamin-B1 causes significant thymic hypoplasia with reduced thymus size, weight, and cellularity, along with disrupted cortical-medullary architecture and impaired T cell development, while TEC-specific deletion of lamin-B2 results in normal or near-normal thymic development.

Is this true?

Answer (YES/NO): YES